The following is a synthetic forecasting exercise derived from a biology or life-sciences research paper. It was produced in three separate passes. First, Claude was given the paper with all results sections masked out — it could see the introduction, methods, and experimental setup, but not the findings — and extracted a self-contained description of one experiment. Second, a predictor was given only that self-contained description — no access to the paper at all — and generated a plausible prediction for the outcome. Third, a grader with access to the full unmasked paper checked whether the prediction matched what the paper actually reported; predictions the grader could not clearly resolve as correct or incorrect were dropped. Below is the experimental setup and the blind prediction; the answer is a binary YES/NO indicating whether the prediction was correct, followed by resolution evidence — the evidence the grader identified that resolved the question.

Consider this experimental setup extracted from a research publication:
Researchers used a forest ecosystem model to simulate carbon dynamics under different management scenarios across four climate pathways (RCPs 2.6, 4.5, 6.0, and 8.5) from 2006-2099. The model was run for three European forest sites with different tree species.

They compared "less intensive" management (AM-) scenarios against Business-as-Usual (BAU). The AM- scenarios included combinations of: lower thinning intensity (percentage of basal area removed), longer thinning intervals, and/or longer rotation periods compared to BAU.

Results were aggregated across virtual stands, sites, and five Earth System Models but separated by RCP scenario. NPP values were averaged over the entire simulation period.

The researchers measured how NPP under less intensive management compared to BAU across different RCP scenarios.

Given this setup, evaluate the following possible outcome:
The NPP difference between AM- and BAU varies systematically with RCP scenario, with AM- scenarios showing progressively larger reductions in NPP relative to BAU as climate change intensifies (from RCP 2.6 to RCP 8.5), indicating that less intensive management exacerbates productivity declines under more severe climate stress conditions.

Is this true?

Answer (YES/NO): NO